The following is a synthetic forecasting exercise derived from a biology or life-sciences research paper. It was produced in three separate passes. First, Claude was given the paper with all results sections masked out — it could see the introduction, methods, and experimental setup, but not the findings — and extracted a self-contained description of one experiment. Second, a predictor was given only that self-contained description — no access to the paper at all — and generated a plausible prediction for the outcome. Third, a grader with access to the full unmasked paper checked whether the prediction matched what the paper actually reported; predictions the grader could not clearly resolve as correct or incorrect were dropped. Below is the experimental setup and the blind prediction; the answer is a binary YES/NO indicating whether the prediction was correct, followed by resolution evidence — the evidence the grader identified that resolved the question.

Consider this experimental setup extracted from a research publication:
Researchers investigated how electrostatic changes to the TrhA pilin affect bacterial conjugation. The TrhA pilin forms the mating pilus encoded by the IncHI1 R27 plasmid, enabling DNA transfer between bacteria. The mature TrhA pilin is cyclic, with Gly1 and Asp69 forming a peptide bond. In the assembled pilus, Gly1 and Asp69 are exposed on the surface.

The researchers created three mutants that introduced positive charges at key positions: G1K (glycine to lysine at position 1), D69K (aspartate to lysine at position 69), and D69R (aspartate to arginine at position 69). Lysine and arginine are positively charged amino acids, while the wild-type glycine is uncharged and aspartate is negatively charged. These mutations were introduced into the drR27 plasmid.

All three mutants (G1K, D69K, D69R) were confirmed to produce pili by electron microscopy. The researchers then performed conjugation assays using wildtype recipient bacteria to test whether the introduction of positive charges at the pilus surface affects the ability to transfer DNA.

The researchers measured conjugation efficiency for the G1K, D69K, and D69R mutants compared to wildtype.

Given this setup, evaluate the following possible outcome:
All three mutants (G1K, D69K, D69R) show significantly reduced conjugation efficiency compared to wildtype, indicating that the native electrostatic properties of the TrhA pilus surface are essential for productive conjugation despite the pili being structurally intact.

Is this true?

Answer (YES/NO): YES